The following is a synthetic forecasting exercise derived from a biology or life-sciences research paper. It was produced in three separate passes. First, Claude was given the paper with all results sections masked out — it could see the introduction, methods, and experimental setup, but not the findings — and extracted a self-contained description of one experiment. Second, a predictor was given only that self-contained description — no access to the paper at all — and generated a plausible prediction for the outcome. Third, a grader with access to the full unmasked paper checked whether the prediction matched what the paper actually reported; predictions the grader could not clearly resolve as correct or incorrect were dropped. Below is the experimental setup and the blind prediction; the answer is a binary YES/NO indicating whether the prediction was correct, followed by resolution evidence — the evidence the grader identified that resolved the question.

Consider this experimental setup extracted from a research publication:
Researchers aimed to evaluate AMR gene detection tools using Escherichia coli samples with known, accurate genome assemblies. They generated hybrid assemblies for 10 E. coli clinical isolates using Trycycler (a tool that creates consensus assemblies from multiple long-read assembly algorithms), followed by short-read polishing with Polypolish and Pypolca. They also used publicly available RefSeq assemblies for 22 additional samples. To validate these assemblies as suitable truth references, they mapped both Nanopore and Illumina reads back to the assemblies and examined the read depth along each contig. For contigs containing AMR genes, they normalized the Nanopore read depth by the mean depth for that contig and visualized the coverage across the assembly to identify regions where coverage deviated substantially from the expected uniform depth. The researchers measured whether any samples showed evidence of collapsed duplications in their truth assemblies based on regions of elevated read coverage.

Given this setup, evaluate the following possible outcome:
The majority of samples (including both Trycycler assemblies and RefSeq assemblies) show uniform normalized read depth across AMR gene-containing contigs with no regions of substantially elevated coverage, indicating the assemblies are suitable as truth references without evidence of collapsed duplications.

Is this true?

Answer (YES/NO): YES